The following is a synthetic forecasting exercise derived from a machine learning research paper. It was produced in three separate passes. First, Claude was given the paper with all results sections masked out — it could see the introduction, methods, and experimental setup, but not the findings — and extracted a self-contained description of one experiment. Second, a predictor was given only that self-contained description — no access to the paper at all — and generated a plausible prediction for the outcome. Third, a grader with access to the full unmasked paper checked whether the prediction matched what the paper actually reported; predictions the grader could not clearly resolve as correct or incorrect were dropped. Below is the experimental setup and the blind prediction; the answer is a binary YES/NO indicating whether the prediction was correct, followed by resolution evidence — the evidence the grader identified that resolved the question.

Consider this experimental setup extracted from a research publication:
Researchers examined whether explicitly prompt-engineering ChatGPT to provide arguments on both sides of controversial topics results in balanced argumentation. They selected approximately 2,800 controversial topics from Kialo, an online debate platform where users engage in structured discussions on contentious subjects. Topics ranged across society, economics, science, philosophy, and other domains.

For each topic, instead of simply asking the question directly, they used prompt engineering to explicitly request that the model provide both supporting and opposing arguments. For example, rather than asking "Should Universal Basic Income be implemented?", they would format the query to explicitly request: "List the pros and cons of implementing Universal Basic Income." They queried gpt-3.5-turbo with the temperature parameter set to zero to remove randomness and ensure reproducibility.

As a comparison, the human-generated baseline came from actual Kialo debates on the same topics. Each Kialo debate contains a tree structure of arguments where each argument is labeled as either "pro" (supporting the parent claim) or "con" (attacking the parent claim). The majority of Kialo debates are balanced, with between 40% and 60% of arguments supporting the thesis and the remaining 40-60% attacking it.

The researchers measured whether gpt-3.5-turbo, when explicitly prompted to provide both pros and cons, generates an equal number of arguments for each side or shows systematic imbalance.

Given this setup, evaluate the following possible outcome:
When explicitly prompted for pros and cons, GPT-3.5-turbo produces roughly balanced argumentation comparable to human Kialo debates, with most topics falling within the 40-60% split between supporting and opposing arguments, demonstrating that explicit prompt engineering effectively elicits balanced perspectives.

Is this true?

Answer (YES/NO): YES